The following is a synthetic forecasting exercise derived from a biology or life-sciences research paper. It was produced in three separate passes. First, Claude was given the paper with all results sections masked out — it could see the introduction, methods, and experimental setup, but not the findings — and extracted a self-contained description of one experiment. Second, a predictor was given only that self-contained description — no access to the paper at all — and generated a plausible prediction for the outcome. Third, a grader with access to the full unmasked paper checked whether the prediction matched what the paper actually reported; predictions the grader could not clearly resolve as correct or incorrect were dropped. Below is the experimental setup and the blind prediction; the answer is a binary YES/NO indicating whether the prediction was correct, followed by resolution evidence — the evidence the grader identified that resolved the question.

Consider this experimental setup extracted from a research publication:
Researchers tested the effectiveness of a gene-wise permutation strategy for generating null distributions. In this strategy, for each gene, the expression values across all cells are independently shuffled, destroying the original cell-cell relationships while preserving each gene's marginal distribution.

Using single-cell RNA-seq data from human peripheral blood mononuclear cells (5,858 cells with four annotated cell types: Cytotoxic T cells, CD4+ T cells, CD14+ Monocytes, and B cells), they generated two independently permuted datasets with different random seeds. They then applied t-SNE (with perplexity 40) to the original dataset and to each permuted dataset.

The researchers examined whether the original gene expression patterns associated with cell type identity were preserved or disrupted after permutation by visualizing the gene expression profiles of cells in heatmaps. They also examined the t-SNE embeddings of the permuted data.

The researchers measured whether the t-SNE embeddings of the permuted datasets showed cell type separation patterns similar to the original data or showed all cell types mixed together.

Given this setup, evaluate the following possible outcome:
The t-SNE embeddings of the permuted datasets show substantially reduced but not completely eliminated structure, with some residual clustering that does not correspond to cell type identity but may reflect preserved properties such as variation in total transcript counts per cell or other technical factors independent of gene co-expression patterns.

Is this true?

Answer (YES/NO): NO